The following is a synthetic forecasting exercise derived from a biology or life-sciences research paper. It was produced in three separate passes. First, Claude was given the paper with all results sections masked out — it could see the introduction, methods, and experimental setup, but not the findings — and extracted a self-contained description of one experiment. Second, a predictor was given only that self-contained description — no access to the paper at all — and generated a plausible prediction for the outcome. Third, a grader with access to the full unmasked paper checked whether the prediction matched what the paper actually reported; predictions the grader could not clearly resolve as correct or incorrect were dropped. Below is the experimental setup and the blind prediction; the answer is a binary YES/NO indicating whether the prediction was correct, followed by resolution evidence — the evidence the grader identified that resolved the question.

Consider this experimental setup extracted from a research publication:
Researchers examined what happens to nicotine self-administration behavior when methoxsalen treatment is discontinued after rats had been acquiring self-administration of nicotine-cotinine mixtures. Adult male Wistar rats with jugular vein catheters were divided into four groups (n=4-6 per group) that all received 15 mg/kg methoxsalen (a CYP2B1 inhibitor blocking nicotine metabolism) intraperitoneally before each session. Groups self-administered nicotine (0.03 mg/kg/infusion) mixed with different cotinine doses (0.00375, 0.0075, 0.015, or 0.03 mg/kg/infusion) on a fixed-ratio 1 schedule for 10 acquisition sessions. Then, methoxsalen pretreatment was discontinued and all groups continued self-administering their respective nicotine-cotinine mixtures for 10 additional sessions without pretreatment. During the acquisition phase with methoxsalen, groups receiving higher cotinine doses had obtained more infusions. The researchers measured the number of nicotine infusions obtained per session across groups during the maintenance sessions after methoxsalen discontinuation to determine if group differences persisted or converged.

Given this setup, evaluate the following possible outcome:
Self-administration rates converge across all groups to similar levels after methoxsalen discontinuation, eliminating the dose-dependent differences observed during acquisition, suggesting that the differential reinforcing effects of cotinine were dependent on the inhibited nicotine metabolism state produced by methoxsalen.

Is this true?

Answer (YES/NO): YES